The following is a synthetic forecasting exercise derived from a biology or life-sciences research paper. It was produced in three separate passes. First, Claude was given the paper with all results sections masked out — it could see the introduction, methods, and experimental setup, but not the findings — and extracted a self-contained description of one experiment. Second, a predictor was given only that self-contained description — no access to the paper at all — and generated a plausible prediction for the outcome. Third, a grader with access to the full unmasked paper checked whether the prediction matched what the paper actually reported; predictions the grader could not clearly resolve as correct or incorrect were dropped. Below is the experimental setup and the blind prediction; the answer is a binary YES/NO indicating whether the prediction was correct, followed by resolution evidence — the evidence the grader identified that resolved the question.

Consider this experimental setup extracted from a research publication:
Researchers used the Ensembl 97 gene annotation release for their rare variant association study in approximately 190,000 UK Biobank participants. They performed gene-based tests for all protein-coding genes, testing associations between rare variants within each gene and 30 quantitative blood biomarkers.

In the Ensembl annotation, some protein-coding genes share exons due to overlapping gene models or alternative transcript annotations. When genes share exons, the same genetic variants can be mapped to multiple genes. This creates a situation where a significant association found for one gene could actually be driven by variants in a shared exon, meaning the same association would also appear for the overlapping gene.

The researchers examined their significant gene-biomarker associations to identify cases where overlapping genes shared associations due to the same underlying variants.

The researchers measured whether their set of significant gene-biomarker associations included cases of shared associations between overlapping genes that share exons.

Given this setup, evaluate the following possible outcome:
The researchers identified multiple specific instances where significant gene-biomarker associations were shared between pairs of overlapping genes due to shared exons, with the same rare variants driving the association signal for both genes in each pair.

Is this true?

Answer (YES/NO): YES